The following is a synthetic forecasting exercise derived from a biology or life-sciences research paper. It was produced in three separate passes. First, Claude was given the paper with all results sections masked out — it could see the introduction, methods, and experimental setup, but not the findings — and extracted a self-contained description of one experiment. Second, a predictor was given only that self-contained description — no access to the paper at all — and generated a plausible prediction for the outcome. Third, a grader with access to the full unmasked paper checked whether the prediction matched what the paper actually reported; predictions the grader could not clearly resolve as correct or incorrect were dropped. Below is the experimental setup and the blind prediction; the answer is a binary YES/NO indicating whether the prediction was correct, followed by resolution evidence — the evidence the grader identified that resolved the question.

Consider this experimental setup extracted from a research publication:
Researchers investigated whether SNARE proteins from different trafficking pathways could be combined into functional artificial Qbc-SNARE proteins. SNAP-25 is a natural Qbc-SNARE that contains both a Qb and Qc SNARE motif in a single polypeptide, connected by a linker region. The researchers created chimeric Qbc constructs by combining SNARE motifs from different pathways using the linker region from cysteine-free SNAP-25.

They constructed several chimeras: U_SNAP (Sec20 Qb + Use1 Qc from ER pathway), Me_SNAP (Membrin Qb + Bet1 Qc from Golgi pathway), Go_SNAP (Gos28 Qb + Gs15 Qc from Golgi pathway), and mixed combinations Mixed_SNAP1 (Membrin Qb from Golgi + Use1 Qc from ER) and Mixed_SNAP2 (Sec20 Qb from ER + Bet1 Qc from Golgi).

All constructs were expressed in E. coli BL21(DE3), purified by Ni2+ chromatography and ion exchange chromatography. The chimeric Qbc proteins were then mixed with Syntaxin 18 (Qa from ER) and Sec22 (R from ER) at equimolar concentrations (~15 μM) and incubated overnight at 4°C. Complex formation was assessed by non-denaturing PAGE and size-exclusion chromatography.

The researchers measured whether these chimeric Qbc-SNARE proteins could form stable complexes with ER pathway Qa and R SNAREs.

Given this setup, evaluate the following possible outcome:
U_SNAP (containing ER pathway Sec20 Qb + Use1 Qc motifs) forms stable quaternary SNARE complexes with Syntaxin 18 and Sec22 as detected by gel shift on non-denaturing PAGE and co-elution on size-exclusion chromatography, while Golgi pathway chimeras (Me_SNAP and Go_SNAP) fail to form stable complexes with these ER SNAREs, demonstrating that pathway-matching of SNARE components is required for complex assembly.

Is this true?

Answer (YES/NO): NO